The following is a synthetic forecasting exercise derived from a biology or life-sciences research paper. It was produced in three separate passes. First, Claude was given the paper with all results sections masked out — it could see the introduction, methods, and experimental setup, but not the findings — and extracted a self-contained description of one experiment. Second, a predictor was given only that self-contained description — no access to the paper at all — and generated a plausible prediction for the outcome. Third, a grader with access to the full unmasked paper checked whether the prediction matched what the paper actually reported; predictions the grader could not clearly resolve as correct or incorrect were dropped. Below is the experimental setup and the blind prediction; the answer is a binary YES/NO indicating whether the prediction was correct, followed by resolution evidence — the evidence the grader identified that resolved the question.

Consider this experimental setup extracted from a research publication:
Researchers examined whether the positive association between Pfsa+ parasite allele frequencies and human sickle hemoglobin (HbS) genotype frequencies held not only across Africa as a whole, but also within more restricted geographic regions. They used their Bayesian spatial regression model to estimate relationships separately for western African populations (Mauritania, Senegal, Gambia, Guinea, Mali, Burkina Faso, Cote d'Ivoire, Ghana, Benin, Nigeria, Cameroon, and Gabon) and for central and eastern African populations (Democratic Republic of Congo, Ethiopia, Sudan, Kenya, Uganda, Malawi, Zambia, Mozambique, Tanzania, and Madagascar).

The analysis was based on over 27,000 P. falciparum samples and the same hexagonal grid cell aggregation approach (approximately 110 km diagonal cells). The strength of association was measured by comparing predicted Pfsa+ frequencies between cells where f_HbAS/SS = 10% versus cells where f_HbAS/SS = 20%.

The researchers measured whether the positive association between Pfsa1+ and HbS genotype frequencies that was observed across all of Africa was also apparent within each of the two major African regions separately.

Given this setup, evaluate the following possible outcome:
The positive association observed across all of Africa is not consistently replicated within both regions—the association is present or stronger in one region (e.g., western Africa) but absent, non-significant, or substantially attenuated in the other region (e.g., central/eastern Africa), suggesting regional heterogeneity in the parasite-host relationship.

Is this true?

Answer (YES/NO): NO